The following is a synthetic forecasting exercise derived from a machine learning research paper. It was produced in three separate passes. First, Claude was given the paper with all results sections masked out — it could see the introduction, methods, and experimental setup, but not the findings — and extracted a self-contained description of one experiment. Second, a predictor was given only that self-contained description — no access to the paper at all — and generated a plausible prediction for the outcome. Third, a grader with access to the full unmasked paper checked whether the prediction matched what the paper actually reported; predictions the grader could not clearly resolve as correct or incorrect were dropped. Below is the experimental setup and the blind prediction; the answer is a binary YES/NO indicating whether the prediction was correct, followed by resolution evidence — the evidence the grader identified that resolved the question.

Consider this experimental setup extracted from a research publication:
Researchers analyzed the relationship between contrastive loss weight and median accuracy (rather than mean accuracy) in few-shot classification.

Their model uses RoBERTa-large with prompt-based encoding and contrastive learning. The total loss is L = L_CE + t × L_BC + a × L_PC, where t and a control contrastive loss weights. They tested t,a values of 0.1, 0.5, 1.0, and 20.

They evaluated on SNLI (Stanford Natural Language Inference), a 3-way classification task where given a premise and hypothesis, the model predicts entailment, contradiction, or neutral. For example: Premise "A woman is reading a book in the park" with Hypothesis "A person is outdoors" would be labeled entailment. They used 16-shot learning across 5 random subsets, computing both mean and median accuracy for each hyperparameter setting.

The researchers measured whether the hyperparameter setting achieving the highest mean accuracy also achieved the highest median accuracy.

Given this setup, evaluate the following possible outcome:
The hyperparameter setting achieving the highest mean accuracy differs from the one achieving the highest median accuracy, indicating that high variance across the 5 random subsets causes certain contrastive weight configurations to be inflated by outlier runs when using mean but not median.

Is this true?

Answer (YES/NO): NO